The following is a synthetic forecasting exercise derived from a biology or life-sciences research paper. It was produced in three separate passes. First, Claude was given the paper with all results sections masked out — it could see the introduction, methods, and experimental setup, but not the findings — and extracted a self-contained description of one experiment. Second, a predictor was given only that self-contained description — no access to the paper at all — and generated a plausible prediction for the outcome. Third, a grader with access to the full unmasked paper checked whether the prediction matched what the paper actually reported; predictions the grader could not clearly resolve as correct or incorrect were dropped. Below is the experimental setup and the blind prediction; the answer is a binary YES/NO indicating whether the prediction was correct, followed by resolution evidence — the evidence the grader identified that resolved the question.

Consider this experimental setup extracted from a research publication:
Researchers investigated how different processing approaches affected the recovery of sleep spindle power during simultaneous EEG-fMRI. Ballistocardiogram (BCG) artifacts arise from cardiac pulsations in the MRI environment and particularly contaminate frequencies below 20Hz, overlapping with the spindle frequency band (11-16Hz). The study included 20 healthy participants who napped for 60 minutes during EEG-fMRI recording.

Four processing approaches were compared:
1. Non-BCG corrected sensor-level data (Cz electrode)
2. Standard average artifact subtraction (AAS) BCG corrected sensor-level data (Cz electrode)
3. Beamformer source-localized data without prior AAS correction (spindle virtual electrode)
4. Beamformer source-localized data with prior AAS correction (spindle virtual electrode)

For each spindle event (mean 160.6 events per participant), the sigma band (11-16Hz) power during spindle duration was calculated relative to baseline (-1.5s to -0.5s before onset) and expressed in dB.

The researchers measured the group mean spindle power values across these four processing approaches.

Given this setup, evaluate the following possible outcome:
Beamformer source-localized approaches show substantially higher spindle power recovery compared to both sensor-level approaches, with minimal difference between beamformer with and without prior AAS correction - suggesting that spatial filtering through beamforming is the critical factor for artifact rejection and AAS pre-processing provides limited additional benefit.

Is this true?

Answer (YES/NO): NO